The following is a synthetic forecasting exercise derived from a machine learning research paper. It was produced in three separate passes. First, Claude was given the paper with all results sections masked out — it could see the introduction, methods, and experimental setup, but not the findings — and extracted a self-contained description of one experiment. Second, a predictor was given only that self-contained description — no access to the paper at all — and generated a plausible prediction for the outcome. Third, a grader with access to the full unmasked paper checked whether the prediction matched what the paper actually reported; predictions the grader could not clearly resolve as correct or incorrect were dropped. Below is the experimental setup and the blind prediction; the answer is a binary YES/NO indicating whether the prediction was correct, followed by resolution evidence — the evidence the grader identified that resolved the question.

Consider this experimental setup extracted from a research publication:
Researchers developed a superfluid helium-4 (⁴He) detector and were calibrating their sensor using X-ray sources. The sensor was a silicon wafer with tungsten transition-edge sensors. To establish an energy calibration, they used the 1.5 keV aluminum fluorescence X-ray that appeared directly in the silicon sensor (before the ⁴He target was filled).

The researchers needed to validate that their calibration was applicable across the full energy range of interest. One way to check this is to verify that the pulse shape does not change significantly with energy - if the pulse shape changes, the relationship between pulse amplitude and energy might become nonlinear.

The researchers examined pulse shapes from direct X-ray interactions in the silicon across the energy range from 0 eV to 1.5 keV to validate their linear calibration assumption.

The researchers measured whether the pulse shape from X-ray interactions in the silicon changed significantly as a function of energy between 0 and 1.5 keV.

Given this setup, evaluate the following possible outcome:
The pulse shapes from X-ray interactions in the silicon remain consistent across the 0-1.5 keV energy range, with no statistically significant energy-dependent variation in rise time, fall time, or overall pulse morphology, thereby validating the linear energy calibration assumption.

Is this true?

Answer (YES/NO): YES